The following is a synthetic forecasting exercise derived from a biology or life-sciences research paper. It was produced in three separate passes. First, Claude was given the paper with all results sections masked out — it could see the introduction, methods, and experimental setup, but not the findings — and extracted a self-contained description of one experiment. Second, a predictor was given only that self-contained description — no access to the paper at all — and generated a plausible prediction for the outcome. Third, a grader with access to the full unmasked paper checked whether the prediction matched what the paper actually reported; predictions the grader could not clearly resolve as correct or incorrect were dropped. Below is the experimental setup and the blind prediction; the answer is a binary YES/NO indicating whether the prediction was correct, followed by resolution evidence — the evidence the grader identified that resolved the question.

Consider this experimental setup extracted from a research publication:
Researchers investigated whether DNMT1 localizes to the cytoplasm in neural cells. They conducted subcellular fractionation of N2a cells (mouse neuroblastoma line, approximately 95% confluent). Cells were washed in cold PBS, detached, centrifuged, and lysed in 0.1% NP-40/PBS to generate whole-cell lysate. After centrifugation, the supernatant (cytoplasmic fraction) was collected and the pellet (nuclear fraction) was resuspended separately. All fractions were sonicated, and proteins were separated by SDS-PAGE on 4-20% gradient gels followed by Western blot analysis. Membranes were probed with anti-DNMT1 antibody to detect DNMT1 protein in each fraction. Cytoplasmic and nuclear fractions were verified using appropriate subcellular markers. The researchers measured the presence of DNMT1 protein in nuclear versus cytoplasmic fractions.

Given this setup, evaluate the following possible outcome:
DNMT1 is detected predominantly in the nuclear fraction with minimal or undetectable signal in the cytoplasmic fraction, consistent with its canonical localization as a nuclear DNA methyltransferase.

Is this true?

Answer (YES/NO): NO